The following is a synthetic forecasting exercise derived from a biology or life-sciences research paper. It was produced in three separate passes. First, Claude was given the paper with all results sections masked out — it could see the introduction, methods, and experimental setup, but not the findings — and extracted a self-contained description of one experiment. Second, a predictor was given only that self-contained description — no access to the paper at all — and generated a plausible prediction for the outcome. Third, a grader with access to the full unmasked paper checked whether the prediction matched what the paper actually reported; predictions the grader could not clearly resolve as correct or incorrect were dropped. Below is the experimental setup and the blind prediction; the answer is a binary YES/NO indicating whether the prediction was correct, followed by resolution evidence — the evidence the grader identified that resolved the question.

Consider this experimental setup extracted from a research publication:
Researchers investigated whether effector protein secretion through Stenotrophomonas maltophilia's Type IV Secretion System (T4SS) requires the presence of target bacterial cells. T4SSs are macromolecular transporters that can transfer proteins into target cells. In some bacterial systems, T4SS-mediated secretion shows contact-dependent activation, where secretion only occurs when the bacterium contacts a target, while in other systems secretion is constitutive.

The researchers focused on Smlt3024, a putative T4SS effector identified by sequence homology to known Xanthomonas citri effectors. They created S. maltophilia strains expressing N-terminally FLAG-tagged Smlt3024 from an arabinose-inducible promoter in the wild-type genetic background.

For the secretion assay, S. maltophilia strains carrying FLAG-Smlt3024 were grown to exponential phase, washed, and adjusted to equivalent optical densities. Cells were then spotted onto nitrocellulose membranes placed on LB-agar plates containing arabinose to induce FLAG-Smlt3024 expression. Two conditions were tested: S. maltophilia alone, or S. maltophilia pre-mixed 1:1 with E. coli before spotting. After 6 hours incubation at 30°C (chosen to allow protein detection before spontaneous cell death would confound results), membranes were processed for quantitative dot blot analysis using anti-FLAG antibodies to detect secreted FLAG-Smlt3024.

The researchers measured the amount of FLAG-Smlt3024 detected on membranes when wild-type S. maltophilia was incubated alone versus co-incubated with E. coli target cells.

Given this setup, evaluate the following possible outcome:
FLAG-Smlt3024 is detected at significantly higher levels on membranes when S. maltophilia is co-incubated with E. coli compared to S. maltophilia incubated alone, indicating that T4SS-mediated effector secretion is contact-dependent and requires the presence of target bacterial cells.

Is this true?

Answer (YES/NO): YES